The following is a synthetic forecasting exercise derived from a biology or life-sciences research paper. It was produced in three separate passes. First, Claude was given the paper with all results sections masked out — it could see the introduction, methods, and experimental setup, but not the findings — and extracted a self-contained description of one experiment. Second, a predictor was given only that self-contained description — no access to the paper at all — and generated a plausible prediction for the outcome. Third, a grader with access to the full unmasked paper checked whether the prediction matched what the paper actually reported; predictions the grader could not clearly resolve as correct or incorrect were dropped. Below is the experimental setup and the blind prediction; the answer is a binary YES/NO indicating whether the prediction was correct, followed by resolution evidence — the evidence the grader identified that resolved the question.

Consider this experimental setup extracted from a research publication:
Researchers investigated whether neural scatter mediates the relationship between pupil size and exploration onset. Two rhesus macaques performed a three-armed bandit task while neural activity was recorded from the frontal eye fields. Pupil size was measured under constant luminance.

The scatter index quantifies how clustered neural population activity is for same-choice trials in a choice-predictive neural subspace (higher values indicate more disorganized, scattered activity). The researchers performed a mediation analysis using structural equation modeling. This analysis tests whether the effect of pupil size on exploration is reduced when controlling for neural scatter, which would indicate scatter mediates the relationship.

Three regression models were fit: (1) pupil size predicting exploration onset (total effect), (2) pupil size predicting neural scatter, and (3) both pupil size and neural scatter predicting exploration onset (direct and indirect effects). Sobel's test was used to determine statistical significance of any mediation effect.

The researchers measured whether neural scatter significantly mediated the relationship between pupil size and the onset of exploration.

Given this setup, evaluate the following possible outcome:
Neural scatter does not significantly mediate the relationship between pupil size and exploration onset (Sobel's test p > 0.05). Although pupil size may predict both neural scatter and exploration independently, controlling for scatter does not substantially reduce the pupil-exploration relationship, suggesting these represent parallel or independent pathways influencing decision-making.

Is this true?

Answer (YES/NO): NO